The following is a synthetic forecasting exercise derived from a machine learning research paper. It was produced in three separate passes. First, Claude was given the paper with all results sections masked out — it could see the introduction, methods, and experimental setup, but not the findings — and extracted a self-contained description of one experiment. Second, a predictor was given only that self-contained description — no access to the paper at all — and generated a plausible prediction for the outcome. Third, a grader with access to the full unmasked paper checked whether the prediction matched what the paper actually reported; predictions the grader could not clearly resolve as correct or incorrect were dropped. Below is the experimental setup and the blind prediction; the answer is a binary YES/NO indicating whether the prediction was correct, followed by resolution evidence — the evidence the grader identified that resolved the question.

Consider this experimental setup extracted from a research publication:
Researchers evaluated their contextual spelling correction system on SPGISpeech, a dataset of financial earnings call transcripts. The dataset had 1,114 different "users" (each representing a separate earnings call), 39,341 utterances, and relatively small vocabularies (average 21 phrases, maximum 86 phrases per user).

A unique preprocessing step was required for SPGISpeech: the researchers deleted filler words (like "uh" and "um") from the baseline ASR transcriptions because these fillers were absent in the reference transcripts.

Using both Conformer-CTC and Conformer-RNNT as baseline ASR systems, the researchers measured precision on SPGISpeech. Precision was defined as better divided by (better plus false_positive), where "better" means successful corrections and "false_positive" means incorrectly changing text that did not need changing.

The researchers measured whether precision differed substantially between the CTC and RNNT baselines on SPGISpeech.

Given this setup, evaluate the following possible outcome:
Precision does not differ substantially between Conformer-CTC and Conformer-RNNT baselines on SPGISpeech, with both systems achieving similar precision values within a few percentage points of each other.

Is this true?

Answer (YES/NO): YES